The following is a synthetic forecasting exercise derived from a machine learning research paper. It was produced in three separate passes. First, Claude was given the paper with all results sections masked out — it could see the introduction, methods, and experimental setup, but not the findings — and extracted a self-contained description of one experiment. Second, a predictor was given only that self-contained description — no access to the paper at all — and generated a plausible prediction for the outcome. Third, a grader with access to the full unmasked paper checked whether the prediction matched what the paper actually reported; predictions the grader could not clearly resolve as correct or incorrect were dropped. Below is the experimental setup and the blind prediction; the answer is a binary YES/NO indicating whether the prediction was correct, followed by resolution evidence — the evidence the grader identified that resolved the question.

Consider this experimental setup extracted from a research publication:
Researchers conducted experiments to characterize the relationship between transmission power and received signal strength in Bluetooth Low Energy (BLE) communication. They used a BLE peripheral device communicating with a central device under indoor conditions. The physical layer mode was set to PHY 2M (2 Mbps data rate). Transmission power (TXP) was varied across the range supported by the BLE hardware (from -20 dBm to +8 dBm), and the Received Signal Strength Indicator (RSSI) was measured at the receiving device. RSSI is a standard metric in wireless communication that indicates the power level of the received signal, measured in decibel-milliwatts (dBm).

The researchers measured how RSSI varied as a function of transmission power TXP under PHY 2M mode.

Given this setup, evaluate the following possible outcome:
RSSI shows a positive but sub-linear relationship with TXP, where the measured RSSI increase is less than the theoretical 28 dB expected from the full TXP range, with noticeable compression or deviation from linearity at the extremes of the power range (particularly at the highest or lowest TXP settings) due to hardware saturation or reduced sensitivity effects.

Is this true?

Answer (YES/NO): NO